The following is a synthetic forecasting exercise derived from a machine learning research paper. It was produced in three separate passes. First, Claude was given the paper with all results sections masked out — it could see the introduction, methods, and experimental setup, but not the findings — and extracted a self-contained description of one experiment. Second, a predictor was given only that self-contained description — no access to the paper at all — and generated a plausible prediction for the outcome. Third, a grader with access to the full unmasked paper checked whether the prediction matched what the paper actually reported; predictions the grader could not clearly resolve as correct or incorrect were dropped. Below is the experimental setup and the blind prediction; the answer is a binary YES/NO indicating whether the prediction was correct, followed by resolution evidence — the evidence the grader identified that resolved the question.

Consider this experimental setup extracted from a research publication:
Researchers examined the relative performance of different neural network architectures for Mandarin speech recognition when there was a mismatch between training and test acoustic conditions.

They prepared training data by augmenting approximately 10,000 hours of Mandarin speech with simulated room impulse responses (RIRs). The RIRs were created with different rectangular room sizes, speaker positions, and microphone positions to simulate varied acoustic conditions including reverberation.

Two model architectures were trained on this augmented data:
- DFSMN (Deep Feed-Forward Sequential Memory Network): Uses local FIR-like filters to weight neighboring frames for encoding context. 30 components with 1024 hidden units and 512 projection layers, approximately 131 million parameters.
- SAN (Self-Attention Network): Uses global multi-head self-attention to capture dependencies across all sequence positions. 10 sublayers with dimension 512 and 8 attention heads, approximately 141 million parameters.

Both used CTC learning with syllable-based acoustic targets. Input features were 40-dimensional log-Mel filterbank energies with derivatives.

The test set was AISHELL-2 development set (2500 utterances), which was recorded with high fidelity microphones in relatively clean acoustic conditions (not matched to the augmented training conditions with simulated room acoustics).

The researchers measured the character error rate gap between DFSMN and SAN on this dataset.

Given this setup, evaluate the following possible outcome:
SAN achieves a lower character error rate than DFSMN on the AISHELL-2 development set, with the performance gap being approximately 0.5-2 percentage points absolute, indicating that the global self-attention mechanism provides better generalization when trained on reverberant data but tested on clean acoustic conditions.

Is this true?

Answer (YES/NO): YES